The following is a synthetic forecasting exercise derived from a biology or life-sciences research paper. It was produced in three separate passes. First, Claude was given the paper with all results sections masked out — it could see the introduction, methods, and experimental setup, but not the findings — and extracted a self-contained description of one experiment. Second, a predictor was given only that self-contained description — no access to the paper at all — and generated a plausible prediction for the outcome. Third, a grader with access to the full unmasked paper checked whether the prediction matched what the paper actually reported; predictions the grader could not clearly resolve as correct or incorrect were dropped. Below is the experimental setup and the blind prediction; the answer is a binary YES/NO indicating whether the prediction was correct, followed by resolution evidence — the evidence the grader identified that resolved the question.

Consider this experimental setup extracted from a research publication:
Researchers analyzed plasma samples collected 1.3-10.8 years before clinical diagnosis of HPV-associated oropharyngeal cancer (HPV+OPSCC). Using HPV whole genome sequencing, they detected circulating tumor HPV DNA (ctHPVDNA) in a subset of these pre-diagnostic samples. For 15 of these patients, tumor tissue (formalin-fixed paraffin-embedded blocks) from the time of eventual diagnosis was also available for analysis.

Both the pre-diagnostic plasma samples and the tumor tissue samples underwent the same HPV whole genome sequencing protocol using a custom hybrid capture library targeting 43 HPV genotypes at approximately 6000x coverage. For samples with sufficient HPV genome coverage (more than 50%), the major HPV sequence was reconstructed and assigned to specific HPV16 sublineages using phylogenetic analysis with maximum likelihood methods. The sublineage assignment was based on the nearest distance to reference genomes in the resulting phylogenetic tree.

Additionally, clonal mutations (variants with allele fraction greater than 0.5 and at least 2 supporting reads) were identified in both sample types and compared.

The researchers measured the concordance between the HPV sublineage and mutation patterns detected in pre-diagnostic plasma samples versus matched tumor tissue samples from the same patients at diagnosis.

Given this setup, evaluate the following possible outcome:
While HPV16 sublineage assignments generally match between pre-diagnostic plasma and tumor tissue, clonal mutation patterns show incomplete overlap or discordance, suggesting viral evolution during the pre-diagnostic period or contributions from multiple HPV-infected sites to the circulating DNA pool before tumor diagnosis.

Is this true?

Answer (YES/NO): NO